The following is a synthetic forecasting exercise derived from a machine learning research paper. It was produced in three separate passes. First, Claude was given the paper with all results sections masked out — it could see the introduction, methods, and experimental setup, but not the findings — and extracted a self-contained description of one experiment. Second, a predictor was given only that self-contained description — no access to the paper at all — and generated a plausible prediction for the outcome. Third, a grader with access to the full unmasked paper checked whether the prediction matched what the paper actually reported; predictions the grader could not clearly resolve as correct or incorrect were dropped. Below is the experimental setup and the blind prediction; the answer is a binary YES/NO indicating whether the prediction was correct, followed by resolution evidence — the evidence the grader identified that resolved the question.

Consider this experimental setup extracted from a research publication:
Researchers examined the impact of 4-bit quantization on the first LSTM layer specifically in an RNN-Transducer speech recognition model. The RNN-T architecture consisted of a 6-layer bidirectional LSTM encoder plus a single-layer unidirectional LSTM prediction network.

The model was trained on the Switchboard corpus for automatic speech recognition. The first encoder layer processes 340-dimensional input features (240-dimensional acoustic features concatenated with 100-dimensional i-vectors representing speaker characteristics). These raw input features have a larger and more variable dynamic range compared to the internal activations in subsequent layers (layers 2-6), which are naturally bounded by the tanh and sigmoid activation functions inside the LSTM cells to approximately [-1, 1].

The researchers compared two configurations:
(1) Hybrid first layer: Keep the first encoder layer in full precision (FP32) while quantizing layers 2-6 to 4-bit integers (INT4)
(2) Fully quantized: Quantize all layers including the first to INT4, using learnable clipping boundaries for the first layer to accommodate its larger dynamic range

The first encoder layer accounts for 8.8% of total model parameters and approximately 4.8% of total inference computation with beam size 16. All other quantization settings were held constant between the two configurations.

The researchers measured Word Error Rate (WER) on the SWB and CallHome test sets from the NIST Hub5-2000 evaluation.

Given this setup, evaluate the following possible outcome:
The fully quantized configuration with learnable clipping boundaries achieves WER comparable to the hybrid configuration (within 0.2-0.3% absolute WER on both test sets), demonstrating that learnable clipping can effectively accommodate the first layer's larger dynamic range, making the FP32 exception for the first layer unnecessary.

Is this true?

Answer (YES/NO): NO